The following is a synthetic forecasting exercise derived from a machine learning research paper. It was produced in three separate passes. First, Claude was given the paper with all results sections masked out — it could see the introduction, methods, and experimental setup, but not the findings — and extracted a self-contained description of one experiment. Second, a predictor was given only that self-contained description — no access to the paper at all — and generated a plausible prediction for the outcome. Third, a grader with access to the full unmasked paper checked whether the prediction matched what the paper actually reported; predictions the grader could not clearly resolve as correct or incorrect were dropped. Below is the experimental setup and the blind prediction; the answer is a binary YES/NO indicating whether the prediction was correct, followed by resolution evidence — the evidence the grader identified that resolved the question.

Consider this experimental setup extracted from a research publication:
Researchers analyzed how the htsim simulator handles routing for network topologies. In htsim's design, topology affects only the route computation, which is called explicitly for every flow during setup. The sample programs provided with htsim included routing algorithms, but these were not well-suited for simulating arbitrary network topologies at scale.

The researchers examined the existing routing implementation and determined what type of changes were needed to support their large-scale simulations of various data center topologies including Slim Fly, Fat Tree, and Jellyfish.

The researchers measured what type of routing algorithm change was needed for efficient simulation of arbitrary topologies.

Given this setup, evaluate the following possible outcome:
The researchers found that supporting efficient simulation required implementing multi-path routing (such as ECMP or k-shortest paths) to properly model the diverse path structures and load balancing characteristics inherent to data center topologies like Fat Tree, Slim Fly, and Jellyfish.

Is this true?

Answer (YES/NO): NO